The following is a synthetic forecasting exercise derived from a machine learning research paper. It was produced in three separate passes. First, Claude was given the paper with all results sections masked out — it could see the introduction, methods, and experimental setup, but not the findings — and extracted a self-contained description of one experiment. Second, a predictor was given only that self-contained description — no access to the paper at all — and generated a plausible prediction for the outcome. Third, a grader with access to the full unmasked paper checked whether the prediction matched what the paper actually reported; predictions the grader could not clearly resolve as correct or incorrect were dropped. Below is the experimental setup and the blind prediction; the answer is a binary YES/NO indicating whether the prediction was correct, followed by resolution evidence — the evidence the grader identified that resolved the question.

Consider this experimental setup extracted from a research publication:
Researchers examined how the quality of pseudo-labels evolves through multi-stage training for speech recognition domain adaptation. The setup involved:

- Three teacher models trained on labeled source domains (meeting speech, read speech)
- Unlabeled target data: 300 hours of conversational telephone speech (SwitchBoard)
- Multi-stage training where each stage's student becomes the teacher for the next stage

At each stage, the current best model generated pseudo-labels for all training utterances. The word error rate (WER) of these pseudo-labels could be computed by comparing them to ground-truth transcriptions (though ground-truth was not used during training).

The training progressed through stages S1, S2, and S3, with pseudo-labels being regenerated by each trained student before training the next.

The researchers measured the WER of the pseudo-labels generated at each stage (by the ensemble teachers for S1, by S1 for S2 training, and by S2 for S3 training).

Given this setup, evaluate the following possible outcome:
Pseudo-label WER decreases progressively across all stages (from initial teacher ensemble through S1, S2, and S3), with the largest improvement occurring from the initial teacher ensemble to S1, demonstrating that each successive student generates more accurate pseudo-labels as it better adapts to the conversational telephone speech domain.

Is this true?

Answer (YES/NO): YES